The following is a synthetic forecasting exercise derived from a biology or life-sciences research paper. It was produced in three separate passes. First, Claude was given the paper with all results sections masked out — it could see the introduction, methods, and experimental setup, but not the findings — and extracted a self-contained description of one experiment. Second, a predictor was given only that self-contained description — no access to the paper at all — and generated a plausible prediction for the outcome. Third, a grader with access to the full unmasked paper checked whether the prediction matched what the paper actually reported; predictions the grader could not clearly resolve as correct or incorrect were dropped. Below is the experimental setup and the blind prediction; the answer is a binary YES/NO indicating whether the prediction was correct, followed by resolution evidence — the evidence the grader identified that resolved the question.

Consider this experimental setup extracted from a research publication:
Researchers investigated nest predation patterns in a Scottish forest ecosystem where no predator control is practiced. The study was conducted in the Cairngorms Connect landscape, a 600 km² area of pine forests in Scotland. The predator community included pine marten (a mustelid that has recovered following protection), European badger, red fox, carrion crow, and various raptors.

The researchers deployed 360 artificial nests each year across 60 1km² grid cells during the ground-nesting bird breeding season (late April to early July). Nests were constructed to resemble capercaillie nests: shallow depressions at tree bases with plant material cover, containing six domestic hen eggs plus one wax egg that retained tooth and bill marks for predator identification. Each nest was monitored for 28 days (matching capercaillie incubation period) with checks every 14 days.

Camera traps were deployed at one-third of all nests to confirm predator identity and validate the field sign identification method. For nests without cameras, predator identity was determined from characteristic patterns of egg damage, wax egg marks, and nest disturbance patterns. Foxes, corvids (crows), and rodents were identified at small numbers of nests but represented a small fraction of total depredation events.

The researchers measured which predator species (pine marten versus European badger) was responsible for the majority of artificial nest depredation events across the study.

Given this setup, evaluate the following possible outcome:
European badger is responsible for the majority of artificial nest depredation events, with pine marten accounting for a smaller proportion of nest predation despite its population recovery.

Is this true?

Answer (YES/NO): NO